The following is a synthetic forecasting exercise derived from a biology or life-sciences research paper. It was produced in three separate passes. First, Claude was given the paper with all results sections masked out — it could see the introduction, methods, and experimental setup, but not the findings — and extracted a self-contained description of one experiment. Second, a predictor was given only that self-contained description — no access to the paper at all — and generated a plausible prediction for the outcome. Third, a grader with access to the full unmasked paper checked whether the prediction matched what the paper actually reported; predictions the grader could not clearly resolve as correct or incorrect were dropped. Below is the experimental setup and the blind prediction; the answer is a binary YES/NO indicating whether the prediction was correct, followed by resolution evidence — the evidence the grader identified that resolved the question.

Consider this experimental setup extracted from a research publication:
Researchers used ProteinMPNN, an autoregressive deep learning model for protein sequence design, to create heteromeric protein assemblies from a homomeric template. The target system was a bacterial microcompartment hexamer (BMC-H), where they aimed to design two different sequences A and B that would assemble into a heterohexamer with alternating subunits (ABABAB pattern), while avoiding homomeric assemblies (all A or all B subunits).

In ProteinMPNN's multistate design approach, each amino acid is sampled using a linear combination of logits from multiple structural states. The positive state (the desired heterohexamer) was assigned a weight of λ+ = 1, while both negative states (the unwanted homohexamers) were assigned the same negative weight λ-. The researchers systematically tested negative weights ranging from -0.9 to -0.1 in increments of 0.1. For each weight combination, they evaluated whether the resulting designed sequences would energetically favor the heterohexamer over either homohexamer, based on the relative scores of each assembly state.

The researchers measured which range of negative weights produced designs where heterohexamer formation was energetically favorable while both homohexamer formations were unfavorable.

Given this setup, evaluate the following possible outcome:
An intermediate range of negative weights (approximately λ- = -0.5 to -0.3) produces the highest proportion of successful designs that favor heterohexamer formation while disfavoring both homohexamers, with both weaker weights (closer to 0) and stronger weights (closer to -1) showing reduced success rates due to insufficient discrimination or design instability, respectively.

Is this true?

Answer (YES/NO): NO